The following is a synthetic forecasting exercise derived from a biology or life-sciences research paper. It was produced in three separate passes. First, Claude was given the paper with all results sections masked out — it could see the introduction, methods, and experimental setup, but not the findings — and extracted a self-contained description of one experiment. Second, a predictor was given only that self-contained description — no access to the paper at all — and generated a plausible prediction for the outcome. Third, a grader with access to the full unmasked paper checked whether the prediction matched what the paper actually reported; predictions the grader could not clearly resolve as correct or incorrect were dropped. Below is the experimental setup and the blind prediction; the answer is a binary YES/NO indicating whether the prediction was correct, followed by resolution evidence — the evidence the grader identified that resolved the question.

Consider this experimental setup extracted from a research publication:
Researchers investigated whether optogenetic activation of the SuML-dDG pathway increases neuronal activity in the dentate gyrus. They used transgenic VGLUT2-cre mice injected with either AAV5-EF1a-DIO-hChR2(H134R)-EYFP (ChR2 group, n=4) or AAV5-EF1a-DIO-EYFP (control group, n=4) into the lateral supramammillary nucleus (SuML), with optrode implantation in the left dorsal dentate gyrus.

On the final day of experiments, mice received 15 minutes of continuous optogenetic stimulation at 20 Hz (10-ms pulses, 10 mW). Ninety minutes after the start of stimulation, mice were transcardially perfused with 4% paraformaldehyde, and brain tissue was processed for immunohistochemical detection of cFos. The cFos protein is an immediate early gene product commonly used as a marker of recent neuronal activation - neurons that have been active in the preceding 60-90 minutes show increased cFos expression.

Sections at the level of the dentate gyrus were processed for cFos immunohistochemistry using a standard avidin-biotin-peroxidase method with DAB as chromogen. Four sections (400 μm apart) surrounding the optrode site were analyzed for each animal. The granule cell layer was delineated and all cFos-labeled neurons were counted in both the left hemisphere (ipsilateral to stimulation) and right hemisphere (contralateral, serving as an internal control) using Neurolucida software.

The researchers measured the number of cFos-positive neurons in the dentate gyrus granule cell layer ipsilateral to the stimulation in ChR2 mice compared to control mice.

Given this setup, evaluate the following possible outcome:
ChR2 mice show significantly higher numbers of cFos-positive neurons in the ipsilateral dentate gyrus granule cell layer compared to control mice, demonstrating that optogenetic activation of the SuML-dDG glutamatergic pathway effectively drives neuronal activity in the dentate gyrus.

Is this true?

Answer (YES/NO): YES